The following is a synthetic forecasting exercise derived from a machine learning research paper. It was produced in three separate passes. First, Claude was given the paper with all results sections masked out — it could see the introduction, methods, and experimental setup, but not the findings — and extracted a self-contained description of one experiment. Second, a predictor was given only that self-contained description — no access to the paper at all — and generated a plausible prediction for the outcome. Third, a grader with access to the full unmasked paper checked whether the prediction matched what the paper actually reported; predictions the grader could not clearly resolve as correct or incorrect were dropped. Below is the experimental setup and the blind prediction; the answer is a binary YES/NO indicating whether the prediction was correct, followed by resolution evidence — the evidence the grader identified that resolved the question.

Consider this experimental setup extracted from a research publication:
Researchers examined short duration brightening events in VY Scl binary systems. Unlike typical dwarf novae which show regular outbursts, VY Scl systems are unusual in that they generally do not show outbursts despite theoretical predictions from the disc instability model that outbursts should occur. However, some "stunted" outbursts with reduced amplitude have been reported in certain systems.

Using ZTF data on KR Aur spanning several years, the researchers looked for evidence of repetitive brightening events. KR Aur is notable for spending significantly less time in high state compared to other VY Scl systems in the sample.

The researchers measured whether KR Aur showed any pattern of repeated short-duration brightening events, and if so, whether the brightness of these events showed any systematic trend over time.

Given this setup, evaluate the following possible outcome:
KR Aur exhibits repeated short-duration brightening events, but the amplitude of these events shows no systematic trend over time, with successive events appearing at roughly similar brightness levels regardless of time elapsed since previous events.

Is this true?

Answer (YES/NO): NO